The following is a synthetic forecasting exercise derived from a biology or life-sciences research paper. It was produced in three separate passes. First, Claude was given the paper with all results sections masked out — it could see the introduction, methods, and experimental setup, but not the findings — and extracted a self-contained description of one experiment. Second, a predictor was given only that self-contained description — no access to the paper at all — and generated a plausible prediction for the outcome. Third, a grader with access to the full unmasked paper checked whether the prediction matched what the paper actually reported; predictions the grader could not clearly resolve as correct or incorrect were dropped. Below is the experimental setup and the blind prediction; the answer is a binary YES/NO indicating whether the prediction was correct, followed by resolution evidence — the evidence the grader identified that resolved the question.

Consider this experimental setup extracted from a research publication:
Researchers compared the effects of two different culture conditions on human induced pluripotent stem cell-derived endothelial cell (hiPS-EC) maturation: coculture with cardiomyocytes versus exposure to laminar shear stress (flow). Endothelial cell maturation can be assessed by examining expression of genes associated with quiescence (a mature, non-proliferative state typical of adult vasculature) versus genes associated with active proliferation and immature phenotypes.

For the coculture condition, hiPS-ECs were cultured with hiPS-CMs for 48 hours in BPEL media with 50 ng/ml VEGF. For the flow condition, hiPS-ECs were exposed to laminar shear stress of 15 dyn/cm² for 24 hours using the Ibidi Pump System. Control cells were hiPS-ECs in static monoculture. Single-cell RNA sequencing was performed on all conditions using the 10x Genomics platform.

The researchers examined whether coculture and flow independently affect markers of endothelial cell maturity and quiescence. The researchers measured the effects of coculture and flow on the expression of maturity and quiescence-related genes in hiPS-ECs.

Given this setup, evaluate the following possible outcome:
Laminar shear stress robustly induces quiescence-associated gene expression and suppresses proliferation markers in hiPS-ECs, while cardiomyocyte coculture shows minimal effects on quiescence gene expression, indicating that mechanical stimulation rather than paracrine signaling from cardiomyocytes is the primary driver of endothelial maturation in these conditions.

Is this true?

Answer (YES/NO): NO